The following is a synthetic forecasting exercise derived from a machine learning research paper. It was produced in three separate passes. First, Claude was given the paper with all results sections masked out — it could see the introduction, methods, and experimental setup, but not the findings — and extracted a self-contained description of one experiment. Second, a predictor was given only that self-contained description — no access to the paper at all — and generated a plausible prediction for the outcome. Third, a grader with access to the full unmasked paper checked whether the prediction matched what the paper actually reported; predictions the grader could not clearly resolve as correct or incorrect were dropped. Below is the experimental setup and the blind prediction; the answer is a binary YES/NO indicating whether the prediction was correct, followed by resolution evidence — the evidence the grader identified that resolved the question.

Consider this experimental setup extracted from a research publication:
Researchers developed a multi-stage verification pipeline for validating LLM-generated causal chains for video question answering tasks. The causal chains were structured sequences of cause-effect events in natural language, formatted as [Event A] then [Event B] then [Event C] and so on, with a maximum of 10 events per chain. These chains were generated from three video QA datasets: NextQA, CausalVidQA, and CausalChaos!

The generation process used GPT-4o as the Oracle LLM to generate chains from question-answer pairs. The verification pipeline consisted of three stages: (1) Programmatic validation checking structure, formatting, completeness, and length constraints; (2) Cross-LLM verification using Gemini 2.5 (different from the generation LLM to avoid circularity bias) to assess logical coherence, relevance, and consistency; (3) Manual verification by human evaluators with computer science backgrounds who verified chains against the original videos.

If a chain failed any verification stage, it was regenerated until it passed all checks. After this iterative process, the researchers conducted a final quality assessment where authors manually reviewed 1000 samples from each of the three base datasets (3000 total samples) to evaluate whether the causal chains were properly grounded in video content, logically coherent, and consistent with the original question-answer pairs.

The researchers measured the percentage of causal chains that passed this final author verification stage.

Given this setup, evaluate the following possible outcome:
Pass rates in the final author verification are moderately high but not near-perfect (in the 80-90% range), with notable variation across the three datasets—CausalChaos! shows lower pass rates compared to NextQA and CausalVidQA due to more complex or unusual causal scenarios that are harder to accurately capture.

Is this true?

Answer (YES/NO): NO